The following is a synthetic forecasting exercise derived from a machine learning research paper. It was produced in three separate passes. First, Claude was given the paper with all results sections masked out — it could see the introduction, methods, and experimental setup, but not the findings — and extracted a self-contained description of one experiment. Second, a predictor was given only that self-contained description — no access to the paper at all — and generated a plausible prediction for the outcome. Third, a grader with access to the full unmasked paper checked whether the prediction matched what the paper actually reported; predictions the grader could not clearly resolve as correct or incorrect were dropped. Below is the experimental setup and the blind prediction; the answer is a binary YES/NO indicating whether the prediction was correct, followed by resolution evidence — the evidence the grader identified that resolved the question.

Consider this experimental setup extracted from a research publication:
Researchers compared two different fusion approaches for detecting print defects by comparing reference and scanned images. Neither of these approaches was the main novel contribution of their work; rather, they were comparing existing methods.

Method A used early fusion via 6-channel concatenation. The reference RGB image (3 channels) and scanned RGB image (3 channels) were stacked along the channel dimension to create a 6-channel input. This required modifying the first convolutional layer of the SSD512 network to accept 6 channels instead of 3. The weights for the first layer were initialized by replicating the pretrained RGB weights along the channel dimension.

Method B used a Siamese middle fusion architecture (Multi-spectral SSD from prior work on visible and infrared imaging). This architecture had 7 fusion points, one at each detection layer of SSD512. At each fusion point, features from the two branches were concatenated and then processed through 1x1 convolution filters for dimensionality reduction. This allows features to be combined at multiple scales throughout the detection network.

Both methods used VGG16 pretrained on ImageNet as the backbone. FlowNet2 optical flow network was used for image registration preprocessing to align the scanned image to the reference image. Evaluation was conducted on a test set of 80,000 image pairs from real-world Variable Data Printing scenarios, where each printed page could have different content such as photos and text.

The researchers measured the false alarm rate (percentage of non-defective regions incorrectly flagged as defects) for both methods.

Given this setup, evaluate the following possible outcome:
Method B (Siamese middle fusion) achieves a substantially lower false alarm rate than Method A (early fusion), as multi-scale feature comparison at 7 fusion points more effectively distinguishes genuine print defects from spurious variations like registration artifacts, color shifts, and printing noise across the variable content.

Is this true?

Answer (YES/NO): NO